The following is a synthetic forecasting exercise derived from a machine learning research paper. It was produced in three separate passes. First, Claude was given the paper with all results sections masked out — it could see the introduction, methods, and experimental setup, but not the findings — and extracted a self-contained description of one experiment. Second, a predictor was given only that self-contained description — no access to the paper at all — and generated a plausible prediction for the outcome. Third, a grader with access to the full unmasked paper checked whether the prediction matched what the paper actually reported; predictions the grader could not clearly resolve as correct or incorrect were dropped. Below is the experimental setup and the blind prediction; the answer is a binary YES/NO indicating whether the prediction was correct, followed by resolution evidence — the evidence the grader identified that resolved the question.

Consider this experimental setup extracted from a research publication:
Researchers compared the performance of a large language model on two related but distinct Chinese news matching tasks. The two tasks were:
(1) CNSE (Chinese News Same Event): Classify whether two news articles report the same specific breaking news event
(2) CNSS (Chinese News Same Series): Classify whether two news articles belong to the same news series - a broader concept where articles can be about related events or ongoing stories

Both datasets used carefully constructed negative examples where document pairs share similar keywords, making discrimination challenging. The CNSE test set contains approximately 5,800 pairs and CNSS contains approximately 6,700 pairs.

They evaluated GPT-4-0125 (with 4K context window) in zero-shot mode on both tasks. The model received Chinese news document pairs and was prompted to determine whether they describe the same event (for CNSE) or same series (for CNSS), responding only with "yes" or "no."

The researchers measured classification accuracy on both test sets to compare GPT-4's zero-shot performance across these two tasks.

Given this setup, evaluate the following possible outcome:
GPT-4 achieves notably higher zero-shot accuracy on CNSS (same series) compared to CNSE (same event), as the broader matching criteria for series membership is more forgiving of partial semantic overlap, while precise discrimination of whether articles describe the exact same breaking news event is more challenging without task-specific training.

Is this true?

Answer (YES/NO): YES